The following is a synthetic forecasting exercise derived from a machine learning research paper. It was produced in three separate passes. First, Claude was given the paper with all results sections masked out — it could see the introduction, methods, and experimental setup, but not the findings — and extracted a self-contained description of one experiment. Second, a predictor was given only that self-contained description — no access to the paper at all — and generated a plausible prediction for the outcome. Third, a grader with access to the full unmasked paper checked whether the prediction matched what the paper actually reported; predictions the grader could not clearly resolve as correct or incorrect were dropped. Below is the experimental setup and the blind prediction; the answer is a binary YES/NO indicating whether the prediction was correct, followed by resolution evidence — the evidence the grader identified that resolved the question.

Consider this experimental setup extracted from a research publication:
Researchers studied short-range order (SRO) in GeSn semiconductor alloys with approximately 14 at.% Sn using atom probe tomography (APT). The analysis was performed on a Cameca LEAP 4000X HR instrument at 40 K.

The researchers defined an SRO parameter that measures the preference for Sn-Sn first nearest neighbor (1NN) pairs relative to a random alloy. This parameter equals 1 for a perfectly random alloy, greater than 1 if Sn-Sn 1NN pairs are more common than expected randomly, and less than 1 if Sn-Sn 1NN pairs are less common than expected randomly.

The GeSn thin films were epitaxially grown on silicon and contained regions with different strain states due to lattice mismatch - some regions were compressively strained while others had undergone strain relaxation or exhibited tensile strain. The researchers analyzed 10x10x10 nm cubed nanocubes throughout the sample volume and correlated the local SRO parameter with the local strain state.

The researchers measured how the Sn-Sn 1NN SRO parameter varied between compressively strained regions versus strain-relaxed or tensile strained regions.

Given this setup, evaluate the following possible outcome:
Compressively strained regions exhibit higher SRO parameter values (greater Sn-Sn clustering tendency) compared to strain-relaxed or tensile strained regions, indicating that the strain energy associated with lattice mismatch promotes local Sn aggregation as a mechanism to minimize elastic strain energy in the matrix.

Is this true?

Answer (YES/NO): YES